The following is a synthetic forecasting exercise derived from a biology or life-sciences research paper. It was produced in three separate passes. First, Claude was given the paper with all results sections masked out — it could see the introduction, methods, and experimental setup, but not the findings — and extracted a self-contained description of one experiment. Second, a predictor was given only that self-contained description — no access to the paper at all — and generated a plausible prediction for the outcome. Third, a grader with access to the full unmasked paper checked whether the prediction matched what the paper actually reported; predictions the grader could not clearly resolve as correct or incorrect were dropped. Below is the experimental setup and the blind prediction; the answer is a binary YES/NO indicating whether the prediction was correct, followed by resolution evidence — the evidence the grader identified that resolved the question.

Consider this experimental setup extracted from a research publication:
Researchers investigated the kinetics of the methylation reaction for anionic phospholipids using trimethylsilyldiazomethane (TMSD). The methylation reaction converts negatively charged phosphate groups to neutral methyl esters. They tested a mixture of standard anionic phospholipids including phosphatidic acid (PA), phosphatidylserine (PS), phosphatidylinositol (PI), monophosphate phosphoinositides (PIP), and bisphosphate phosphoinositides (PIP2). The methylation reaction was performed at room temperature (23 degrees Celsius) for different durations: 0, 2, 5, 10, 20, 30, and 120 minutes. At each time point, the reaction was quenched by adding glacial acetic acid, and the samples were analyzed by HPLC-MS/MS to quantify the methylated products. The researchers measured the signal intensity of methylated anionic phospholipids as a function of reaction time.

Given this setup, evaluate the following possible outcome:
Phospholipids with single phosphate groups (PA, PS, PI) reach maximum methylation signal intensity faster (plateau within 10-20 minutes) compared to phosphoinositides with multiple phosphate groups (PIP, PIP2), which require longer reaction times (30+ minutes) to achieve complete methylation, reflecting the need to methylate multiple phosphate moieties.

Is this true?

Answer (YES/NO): NO